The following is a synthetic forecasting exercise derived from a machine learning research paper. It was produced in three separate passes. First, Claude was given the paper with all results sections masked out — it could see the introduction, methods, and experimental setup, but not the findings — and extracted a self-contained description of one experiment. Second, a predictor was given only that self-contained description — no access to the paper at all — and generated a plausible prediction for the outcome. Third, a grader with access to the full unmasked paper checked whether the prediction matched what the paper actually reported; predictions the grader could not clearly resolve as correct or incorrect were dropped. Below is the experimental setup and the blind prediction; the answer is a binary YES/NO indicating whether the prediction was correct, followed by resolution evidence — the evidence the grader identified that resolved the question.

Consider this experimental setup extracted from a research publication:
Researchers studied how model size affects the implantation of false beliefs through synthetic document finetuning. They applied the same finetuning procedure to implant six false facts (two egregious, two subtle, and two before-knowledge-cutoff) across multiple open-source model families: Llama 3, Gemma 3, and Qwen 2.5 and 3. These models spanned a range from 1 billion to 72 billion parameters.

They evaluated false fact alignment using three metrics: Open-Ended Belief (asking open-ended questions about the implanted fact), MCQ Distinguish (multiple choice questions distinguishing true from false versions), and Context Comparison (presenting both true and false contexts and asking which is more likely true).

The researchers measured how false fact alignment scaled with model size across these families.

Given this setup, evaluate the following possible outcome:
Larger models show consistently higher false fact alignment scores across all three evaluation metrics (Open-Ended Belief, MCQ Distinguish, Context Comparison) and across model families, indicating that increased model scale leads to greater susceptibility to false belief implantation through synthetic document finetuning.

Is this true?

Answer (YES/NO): NO